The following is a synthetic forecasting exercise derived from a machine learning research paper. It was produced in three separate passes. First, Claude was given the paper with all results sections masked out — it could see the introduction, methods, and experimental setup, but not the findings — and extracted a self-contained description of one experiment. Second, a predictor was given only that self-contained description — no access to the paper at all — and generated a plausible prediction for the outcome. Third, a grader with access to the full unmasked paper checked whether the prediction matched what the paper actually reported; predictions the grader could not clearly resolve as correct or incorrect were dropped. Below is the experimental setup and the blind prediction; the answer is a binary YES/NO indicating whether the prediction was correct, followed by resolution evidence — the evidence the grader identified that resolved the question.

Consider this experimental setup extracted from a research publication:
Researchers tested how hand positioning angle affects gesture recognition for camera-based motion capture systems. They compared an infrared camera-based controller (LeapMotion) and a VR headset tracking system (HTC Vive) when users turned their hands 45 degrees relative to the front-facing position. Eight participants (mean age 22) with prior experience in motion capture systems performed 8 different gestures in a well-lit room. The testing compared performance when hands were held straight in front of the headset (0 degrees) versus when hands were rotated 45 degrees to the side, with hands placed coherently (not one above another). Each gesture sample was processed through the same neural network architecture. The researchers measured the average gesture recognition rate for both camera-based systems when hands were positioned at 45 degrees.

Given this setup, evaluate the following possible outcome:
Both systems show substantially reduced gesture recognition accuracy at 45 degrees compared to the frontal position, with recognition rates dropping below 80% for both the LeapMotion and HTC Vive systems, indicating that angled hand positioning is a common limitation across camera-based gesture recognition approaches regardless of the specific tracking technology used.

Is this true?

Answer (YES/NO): YES